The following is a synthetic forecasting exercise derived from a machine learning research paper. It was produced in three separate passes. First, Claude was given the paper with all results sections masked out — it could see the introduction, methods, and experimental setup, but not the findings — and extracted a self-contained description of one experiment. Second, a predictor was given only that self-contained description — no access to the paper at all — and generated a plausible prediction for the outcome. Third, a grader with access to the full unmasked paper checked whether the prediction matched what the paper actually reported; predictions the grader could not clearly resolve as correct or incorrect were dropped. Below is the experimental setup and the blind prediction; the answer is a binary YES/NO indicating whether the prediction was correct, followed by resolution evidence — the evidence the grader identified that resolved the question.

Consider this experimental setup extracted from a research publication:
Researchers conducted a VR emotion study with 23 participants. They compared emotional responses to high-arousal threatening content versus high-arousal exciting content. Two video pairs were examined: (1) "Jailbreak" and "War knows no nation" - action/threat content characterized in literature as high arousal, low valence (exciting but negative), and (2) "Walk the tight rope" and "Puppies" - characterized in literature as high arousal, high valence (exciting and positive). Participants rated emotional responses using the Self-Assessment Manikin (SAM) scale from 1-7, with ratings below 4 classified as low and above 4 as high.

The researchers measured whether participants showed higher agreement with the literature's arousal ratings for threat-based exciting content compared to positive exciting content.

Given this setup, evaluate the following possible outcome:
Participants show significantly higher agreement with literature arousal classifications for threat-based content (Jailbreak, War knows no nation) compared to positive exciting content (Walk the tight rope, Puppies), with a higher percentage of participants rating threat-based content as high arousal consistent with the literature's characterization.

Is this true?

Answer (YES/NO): YES